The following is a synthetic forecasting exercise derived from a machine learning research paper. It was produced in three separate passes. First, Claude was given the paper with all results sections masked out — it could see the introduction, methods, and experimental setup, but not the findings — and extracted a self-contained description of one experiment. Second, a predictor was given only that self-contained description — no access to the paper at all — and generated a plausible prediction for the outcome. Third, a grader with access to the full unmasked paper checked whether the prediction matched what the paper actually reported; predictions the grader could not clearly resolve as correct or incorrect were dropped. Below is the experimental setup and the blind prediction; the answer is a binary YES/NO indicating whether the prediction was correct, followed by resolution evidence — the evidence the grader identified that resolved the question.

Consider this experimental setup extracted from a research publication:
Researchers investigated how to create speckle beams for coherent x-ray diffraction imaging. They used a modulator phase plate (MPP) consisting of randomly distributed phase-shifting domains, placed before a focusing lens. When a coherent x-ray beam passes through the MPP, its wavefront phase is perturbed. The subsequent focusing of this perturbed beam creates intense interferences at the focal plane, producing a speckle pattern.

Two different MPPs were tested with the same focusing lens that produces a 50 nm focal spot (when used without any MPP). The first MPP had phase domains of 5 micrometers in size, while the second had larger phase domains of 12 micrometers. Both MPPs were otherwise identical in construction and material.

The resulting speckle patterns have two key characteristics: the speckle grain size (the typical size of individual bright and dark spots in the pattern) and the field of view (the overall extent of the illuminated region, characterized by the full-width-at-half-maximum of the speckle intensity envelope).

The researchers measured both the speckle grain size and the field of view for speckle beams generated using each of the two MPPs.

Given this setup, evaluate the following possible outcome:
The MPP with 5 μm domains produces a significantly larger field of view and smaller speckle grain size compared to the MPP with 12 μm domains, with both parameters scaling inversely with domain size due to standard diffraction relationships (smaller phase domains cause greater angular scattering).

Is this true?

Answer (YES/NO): NO